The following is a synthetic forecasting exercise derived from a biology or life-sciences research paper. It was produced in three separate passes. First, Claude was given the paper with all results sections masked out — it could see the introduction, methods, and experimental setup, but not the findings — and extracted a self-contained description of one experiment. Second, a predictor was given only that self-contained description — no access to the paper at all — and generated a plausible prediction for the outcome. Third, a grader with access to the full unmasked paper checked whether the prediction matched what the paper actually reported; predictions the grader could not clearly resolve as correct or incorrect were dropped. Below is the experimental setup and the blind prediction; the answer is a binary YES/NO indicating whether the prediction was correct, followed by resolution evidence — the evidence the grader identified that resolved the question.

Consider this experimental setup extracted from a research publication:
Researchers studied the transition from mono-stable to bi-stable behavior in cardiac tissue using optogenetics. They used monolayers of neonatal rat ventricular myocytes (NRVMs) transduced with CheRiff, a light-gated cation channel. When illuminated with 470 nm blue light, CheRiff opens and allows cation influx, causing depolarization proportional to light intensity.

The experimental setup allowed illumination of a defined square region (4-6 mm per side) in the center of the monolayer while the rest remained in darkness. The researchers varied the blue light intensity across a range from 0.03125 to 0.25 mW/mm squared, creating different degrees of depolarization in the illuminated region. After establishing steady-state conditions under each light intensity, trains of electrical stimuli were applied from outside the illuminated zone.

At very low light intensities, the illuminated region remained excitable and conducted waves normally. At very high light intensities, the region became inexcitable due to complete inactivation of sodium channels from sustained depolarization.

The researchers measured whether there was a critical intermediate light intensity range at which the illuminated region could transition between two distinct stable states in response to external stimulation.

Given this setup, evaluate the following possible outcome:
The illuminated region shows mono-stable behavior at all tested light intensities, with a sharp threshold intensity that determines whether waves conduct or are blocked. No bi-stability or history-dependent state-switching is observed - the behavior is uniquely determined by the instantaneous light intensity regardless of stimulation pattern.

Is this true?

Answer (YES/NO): NO